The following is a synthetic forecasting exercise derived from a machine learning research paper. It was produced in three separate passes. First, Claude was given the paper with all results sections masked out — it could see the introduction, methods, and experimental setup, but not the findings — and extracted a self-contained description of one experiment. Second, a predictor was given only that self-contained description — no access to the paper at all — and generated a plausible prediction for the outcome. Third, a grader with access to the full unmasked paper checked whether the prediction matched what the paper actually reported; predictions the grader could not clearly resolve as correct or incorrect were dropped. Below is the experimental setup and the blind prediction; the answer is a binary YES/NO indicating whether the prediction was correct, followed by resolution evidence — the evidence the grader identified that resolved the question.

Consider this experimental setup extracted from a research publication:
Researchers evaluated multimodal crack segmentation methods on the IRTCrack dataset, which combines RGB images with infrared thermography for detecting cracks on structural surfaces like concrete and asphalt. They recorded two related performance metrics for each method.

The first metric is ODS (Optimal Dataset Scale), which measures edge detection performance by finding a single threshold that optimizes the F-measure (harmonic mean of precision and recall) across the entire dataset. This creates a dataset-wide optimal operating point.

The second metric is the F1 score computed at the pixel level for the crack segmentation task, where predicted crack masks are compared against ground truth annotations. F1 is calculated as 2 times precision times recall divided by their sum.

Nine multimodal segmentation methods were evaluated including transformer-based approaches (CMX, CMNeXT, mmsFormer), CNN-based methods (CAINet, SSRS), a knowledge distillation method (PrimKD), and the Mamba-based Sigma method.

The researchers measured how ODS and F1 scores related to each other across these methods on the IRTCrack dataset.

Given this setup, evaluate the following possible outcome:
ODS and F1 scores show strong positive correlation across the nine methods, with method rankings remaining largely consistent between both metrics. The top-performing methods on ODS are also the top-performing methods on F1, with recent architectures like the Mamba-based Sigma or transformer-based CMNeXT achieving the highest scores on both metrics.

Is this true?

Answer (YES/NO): NO